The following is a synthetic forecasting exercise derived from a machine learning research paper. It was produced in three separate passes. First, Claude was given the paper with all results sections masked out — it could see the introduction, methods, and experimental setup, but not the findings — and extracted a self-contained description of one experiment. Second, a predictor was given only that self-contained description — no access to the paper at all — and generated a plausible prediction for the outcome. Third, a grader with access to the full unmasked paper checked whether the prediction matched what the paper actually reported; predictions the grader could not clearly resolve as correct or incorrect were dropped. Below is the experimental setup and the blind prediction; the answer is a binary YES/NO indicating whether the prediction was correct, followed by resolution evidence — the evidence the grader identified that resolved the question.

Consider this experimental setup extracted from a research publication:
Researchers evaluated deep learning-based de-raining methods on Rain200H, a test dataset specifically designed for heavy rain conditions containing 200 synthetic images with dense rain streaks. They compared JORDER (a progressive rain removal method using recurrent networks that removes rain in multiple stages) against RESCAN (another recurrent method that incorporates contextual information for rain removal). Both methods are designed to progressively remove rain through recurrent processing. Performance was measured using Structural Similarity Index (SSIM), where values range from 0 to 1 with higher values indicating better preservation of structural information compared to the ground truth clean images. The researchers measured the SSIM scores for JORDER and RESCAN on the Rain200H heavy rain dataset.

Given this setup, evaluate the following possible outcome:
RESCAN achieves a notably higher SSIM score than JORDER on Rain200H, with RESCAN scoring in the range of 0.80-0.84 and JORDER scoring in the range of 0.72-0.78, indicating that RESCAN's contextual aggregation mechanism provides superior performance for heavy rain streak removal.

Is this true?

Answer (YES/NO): NO